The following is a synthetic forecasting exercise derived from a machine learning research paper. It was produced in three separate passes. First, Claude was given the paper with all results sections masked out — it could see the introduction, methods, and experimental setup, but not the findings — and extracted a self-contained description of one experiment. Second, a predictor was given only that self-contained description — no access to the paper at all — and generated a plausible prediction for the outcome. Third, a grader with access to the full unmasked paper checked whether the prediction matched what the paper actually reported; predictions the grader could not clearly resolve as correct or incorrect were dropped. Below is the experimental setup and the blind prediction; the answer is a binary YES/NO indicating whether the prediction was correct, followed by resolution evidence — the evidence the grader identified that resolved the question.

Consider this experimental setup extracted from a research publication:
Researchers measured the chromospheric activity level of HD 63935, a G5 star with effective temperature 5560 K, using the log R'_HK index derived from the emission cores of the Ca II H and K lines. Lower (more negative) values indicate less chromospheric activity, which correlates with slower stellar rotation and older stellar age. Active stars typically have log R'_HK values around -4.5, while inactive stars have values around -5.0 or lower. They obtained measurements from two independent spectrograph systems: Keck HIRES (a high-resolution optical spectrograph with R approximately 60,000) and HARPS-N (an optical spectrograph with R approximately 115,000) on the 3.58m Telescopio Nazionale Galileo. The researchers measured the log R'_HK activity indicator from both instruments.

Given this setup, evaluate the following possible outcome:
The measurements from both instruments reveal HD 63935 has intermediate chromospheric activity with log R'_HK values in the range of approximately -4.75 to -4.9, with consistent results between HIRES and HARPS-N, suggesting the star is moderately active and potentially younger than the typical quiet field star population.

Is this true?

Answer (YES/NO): NO